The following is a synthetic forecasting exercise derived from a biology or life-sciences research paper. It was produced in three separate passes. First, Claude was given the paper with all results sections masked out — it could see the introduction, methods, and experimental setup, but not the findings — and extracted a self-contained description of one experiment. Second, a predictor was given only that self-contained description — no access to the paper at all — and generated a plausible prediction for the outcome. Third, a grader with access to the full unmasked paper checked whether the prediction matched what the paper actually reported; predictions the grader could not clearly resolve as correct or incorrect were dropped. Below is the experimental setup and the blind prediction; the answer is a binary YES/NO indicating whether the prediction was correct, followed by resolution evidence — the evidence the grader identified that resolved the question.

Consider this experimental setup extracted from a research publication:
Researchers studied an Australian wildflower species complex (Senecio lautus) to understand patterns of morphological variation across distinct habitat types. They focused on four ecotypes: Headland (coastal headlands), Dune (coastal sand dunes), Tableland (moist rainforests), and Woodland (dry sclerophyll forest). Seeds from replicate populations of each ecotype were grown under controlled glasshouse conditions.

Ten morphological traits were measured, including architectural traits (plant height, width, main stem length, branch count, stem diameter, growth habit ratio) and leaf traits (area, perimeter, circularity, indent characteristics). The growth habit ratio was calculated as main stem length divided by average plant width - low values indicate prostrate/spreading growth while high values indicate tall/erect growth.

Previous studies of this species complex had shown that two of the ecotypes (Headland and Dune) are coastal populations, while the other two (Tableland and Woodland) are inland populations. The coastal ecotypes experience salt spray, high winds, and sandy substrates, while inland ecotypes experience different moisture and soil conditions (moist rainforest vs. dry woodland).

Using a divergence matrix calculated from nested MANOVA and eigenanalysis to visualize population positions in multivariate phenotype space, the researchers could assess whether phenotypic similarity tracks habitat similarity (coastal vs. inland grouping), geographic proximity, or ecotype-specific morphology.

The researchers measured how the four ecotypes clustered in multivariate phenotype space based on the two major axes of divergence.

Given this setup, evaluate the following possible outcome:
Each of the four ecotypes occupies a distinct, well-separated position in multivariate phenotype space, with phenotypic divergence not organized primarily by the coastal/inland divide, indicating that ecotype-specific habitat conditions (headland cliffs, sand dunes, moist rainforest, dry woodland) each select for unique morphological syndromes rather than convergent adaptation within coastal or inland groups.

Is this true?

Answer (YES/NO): YES